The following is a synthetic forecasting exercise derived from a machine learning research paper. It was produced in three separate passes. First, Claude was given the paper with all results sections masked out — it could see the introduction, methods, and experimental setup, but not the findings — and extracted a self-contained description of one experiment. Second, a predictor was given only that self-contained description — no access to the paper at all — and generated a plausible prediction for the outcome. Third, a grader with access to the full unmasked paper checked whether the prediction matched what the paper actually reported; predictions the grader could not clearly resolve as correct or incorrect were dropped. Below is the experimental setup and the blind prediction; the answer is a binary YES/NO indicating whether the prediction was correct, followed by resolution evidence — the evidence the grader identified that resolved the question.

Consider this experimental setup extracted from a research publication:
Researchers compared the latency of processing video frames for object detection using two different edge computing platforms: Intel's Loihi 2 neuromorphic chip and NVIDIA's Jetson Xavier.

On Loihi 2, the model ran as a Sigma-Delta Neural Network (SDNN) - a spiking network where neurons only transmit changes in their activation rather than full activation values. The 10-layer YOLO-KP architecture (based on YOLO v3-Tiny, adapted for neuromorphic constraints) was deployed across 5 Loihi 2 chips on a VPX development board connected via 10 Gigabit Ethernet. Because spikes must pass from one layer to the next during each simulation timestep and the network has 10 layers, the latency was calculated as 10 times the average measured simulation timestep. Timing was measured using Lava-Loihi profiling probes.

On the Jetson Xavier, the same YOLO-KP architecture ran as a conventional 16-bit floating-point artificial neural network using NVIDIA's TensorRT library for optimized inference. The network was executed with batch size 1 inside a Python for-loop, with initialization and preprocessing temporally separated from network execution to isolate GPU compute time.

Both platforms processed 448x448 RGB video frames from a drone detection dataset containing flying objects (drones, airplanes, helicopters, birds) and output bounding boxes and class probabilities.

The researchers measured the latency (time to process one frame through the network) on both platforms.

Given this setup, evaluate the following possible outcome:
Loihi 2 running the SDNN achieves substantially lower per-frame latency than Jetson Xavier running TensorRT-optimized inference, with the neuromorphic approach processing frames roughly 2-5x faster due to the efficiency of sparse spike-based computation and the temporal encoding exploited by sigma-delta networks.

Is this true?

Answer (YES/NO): NO